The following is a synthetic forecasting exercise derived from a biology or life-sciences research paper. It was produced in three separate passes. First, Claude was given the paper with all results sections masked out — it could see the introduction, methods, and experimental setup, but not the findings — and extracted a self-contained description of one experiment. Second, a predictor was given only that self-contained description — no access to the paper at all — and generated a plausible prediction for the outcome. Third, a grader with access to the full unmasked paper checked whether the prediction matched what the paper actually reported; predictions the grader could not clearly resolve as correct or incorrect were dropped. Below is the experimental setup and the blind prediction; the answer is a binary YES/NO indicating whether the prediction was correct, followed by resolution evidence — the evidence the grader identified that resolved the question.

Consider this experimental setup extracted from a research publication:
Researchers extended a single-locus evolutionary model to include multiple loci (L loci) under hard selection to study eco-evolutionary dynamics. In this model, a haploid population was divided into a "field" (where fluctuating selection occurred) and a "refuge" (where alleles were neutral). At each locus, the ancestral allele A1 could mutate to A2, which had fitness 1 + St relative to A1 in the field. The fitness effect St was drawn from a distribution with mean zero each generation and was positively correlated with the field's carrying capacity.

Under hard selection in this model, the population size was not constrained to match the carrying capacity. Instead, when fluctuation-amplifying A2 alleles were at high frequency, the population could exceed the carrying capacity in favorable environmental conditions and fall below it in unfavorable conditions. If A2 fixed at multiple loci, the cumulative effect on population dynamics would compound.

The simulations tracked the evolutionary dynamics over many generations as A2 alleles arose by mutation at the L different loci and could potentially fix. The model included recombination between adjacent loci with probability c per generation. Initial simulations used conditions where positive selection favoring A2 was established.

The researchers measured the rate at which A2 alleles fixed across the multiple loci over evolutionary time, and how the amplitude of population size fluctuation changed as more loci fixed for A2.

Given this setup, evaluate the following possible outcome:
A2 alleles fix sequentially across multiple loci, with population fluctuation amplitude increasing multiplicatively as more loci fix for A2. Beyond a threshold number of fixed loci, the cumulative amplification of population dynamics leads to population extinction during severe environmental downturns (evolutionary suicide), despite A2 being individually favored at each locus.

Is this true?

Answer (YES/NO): NO